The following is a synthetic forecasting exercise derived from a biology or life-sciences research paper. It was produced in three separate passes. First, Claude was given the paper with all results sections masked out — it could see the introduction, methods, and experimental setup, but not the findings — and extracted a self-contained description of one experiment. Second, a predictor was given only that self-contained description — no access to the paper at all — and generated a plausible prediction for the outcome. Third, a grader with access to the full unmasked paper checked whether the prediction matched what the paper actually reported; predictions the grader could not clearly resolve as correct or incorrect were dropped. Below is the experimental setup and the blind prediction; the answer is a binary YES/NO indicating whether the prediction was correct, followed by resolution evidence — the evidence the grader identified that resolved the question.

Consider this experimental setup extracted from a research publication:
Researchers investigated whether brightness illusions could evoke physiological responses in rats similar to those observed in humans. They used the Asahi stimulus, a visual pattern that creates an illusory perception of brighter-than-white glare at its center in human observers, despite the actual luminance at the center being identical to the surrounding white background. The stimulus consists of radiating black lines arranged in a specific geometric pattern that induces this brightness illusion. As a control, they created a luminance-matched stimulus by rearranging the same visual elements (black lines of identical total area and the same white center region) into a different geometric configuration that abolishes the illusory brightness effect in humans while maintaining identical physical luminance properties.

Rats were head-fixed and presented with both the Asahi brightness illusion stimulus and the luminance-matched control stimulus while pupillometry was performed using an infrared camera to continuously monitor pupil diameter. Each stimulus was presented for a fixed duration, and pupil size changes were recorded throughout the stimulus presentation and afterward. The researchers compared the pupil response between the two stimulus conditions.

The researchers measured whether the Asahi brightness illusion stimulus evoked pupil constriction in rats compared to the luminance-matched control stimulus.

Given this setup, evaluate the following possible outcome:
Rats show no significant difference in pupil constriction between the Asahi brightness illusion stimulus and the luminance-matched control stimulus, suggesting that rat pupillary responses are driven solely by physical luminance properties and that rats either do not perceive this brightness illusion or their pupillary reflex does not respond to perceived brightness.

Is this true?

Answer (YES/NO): NO